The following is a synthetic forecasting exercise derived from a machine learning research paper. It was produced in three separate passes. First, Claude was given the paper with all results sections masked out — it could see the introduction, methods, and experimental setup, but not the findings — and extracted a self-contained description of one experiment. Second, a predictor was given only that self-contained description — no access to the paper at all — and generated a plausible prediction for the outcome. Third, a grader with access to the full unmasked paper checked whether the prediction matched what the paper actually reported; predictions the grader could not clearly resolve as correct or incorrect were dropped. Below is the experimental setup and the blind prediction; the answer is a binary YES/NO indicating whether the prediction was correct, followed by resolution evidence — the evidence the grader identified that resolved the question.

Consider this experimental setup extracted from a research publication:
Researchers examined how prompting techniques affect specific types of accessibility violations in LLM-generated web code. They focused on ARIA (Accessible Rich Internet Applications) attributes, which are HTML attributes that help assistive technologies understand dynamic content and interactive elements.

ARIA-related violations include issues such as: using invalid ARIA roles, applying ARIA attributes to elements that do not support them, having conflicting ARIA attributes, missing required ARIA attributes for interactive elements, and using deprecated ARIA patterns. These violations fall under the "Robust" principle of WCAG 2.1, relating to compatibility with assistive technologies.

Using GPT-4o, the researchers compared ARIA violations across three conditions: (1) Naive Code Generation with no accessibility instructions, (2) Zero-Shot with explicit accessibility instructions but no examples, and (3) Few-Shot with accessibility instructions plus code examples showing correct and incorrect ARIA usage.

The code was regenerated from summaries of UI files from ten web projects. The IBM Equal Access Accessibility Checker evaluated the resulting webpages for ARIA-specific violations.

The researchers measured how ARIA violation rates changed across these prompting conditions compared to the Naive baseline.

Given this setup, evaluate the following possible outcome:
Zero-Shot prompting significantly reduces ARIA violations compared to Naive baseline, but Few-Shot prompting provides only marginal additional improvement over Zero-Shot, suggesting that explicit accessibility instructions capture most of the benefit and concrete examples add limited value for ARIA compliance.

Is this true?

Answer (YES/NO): NO